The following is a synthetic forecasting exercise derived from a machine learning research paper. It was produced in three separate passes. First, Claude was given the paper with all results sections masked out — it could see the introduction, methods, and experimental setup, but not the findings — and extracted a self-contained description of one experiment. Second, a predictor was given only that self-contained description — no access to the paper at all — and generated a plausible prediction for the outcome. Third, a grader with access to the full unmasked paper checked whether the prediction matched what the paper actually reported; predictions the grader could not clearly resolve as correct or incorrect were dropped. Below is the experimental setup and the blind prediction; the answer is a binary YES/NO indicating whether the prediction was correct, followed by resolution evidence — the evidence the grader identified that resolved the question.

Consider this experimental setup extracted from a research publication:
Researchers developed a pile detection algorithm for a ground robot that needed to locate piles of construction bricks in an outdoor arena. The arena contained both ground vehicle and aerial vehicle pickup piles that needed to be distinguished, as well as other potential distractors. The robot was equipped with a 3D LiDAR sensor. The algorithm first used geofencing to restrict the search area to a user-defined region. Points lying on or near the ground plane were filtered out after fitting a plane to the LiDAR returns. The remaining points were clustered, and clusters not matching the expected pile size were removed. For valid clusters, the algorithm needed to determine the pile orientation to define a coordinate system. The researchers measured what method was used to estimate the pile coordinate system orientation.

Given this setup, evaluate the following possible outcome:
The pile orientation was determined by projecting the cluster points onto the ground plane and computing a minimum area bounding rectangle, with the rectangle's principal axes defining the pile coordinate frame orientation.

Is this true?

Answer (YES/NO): NO